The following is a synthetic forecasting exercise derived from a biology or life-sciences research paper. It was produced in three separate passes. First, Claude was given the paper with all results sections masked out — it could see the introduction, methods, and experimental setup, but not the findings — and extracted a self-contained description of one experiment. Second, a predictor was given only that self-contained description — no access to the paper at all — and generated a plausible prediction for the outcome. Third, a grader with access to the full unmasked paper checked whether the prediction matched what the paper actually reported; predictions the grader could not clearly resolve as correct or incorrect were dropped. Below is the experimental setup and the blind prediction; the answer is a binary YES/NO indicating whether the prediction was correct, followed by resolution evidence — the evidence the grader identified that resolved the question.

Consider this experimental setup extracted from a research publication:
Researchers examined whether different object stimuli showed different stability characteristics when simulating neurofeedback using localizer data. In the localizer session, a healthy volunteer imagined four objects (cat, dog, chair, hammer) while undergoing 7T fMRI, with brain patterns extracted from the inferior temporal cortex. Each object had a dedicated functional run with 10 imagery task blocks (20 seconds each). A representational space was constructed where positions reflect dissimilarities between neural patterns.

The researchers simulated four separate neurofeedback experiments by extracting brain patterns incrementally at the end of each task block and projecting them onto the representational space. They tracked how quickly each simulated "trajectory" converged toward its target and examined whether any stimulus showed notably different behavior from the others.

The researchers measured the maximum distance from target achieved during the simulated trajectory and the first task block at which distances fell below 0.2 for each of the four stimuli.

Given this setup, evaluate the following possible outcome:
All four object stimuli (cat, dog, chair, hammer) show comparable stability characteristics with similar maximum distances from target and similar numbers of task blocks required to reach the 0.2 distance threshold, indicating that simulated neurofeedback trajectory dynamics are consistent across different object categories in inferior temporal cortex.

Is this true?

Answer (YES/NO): NO